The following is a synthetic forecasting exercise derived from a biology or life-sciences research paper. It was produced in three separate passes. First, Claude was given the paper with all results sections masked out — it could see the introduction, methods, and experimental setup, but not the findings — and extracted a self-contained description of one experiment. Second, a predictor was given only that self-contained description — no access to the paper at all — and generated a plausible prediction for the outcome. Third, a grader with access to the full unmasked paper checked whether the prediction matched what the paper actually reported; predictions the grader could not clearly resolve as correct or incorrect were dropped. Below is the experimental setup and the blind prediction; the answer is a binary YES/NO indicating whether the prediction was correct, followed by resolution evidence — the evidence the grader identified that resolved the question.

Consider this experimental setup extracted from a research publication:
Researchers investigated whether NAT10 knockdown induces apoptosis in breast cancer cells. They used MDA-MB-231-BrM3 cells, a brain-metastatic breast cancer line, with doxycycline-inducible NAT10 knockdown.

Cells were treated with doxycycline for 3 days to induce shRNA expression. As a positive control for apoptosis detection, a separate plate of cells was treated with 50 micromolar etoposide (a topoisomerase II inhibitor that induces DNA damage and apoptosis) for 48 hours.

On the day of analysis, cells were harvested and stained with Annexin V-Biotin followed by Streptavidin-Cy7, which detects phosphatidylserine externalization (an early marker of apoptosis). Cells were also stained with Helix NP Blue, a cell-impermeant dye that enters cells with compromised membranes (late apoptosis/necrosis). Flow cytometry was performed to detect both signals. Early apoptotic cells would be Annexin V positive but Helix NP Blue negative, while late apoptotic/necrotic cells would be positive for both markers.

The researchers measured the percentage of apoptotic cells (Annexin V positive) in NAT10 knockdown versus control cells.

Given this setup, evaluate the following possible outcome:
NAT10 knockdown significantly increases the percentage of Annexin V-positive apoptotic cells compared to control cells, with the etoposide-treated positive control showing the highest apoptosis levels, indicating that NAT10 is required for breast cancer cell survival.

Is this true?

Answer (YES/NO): NO